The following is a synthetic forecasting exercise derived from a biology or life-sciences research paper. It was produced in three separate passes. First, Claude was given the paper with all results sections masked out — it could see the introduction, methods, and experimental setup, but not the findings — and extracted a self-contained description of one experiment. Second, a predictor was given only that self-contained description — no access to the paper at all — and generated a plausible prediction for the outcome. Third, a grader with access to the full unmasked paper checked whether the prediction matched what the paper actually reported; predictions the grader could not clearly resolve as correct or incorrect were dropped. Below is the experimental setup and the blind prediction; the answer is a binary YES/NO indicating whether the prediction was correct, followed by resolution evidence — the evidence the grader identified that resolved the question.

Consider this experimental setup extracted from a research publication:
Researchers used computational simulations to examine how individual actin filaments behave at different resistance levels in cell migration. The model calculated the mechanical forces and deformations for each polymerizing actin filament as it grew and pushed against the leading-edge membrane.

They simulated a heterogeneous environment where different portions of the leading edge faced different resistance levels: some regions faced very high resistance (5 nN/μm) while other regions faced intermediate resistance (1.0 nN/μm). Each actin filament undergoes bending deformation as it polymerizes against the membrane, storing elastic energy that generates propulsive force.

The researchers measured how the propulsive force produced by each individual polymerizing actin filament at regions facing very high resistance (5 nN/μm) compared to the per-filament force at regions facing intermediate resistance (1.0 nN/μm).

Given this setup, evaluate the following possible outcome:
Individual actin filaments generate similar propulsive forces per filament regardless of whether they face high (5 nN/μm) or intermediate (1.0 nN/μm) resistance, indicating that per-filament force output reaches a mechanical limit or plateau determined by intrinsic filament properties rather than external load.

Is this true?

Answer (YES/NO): NO